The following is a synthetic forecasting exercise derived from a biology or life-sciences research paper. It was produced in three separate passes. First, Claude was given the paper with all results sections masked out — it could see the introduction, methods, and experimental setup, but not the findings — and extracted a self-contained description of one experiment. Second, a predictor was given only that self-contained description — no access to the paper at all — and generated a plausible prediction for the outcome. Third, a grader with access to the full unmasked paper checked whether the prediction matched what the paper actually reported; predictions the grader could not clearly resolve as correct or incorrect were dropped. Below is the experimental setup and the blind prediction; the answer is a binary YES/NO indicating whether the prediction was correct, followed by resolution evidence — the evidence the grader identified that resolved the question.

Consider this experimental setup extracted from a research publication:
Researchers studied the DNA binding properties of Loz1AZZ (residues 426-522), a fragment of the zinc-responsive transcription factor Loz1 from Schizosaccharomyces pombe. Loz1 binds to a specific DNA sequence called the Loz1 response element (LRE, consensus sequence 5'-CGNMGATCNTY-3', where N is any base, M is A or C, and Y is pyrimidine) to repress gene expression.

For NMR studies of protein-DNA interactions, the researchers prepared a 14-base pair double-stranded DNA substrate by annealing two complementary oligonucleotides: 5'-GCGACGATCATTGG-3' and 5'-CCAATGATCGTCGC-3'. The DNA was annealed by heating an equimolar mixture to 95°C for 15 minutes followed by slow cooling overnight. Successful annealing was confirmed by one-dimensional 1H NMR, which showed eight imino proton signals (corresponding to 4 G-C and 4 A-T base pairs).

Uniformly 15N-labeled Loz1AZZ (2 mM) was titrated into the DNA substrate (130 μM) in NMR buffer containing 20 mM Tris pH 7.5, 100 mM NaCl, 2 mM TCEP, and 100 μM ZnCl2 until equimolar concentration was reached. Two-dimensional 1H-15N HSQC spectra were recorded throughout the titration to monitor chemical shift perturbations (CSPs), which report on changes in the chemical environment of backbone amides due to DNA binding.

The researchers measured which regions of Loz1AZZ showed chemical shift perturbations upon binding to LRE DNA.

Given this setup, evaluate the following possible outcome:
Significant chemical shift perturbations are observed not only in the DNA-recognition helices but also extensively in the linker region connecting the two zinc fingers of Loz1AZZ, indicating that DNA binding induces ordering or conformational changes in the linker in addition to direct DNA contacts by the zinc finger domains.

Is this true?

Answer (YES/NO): YES